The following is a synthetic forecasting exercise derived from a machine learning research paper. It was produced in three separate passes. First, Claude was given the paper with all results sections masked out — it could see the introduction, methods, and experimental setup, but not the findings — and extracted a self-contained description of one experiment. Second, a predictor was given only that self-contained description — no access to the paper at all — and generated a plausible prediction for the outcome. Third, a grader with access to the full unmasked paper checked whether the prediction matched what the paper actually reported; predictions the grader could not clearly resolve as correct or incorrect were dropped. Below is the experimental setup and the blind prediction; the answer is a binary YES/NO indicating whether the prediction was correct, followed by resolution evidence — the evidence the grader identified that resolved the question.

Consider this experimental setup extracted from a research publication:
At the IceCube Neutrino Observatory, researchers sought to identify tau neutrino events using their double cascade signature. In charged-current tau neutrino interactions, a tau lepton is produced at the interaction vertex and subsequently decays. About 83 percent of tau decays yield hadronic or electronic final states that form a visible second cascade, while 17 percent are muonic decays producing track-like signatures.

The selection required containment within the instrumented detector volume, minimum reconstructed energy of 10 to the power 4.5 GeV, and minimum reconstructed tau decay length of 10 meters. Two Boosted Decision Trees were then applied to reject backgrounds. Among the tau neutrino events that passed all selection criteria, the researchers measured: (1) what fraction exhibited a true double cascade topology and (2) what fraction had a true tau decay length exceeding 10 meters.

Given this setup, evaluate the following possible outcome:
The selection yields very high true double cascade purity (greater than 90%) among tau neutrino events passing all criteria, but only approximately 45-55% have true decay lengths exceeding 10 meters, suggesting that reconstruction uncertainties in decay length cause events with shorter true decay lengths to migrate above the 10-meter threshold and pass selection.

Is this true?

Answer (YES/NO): NO